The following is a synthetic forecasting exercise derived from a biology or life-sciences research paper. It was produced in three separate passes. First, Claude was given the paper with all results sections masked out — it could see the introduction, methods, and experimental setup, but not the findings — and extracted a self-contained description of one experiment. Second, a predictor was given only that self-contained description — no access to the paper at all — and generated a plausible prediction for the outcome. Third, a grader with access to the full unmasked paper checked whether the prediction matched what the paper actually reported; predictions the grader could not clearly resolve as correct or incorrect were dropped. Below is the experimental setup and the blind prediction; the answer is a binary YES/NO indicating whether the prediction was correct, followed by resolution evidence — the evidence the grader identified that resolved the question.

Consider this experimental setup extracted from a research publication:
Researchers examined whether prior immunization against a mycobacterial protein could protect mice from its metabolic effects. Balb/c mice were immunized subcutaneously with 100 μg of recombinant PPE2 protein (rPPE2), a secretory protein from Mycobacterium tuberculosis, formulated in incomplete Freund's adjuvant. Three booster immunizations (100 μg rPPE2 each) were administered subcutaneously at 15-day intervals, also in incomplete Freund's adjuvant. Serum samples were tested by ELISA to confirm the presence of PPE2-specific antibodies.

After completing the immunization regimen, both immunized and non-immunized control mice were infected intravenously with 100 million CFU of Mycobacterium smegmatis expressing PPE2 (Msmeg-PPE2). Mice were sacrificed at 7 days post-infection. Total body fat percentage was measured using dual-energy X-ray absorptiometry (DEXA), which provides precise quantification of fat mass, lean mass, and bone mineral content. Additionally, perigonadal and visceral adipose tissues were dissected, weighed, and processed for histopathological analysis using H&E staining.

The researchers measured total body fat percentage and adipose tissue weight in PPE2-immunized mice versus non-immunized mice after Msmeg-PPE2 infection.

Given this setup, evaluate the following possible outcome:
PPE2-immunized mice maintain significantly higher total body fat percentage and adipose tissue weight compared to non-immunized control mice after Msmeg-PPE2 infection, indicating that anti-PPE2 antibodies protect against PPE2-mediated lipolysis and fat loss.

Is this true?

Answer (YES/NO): YES